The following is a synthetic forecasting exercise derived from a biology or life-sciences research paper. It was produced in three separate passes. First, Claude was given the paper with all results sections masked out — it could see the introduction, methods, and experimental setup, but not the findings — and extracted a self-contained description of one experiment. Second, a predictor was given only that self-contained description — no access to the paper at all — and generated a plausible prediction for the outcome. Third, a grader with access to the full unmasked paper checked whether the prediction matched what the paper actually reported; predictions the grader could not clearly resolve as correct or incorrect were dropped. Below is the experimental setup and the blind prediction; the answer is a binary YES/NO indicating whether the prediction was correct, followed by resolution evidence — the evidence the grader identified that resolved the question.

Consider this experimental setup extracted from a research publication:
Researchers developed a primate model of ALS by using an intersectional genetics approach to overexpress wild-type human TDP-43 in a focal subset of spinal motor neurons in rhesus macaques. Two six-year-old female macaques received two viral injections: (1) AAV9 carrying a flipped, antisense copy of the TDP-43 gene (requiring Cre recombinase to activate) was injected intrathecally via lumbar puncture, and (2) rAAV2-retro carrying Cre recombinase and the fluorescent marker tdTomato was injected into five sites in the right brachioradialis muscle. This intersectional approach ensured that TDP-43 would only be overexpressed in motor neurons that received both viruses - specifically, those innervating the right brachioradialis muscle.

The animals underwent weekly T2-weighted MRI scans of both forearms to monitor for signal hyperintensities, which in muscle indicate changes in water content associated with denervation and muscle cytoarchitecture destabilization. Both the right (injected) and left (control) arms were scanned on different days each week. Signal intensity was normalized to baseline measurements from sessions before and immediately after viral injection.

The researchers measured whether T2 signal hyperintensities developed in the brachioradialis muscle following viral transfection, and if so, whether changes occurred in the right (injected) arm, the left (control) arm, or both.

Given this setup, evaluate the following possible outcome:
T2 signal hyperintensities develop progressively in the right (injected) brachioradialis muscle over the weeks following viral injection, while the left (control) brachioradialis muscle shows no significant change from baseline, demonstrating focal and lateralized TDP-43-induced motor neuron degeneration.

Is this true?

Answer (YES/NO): NO